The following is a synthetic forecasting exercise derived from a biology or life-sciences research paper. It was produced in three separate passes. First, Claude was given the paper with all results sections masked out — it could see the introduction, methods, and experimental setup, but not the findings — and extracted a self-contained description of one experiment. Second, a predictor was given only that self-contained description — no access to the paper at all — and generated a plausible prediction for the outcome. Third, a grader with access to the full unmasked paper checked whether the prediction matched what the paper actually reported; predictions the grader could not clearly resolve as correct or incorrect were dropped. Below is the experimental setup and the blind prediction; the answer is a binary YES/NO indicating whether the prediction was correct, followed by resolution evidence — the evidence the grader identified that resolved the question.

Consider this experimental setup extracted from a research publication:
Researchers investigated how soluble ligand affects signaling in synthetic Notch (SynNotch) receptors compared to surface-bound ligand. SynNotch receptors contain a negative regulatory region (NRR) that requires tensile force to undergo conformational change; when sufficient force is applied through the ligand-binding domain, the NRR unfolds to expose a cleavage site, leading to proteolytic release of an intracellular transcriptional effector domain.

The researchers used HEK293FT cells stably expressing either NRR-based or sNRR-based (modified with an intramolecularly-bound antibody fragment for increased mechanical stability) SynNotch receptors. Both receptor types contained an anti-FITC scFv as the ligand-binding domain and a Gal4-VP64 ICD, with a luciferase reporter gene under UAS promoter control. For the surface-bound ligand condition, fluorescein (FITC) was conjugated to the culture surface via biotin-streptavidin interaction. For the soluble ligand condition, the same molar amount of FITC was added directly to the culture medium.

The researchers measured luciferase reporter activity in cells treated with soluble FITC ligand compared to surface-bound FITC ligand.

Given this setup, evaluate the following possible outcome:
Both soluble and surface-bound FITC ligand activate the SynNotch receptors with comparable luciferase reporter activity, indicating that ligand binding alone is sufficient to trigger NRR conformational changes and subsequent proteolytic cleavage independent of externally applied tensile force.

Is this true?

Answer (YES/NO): NO